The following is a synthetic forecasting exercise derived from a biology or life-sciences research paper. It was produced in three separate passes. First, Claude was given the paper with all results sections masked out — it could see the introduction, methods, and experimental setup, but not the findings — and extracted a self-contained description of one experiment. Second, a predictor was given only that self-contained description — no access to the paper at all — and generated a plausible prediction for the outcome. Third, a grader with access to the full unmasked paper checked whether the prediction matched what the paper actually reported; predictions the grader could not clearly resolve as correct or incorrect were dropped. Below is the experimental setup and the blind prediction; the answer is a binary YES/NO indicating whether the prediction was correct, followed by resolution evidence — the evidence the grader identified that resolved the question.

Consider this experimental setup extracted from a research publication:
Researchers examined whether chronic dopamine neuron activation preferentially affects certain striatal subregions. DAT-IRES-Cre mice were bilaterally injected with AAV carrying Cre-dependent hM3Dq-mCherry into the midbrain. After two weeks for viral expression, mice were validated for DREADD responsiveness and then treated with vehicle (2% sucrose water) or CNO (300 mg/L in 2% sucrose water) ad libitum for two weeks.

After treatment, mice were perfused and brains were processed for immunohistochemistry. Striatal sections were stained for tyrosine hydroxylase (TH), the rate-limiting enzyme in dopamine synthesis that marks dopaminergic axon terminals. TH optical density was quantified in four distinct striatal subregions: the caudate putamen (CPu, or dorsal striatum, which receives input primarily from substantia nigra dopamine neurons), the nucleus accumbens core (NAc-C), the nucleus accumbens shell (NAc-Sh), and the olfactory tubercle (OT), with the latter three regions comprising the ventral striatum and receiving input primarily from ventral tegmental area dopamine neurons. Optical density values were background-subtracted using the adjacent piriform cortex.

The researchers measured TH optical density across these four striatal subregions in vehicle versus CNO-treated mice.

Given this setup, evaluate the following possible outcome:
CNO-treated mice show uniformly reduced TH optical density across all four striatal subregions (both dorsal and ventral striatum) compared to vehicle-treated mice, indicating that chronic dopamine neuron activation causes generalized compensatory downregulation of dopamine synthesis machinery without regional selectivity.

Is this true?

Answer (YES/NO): NO